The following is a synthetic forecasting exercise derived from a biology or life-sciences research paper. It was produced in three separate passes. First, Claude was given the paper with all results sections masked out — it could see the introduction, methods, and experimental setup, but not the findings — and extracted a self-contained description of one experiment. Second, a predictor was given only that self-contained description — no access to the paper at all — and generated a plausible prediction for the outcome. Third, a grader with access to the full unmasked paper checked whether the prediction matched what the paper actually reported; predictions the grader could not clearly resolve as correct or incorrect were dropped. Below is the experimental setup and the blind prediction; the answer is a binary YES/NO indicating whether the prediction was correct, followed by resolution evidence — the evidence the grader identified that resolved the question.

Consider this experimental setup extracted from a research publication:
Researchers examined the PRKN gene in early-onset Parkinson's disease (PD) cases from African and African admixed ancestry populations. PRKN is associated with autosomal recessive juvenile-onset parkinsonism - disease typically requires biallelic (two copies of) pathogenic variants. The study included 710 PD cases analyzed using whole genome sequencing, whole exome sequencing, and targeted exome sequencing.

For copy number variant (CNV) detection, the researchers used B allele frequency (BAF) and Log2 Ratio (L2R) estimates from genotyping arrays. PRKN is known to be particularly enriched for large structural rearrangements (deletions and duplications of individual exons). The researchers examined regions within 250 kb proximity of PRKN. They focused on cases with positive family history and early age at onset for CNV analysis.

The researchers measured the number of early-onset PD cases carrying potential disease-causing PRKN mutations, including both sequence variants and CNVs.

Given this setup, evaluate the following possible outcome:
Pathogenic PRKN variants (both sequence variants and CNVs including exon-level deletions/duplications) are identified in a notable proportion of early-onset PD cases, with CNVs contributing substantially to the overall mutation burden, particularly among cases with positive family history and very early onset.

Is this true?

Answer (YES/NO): YES